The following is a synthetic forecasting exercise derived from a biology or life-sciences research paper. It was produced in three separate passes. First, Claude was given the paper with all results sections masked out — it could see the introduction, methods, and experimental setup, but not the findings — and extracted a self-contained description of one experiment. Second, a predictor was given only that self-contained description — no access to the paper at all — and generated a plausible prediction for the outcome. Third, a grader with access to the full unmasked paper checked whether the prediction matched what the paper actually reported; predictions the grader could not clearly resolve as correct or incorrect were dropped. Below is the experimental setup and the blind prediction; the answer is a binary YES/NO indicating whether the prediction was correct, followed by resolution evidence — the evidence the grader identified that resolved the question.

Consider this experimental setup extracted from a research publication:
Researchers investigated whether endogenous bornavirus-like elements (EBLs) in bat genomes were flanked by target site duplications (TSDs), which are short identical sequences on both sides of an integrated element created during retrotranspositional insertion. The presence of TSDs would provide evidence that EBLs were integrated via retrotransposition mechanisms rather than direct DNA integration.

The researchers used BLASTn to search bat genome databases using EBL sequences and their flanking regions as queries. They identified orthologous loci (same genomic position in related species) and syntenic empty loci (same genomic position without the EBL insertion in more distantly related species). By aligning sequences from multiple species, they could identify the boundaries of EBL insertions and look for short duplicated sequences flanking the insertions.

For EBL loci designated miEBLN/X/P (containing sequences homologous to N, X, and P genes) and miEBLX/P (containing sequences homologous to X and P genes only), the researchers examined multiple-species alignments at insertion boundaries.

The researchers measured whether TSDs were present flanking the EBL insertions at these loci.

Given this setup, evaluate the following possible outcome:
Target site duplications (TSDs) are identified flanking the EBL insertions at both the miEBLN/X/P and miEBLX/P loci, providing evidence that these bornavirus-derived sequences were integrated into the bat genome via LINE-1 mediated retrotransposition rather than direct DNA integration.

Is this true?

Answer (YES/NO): YES